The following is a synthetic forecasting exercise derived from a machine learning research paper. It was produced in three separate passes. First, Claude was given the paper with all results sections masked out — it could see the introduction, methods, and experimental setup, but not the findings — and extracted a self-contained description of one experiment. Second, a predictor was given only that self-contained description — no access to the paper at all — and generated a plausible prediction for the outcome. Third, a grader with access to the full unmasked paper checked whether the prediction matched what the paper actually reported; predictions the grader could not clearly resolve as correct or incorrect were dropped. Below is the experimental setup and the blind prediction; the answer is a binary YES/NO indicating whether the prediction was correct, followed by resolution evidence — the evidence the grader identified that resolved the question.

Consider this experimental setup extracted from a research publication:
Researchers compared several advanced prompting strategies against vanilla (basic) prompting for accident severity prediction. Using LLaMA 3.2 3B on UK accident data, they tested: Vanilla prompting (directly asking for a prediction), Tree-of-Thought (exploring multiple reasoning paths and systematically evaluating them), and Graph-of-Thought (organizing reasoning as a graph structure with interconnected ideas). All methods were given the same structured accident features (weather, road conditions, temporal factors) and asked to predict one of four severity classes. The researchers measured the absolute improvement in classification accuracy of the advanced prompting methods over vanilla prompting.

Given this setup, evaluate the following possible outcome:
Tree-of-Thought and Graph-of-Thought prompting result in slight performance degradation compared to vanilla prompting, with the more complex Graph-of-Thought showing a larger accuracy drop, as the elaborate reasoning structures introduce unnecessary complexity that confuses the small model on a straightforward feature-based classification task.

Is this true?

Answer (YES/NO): NO